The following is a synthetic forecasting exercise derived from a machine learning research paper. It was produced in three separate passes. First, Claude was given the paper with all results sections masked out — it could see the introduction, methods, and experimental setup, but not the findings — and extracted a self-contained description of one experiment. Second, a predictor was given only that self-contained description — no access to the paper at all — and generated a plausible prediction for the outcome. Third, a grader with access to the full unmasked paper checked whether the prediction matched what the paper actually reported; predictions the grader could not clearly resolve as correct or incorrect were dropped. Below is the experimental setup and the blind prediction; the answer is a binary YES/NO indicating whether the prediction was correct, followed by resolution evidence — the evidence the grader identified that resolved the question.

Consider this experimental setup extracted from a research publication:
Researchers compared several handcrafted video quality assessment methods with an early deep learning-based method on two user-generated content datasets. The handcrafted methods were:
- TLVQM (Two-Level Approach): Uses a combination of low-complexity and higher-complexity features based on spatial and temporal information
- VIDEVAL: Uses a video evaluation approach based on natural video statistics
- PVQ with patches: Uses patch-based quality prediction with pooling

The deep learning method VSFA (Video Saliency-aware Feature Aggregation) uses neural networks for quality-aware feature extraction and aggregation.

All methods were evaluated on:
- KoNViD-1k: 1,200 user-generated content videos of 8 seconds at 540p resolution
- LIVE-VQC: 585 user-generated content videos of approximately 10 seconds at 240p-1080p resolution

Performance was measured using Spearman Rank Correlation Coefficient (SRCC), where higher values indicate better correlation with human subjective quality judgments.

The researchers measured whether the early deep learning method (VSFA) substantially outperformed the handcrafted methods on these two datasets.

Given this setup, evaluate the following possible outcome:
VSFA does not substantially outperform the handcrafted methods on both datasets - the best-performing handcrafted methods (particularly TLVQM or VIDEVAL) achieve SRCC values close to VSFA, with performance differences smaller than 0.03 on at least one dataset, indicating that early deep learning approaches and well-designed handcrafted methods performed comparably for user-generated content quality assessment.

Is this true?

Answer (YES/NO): YES